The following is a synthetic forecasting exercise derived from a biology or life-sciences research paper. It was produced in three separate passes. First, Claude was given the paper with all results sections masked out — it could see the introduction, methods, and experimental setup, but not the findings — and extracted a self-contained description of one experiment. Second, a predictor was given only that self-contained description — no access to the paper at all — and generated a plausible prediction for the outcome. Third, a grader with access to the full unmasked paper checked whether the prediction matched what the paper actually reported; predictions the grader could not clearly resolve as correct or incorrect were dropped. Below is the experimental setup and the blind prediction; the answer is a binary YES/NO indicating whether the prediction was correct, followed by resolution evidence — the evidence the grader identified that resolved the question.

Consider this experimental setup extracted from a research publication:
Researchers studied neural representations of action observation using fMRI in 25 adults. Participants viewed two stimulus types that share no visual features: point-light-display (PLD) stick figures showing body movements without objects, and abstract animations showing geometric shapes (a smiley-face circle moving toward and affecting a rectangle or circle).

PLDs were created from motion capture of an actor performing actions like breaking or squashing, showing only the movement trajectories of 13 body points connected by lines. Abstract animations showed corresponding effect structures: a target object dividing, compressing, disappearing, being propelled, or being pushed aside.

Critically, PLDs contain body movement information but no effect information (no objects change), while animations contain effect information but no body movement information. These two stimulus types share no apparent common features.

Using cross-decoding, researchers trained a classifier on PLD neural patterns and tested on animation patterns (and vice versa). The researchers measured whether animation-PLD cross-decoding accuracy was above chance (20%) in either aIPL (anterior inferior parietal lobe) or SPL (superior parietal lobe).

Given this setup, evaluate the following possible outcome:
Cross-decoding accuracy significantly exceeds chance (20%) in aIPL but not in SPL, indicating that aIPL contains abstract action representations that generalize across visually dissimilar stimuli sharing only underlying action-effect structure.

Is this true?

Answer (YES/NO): NO